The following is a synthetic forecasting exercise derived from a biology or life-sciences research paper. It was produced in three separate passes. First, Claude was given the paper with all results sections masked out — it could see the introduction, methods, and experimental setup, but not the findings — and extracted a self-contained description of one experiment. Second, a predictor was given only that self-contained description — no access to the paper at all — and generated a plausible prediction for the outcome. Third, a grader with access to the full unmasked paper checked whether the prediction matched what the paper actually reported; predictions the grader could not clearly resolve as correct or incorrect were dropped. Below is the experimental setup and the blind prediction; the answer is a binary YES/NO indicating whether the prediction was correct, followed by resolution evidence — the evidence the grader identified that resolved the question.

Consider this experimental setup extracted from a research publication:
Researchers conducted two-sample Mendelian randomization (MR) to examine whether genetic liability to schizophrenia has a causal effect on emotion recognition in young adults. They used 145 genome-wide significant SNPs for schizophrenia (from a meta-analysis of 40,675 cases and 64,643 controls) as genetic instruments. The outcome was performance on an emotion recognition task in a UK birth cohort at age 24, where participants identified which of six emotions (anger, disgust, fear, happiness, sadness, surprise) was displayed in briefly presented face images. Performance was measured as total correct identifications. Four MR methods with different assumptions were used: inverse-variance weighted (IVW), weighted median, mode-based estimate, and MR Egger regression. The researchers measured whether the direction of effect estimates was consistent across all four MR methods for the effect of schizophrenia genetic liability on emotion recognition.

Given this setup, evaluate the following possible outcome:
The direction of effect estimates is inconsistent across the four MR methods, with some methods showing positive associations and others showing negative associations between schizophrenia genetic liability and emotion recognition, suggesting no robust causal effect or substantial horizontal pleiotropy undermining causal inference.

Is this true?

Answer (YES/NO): NO